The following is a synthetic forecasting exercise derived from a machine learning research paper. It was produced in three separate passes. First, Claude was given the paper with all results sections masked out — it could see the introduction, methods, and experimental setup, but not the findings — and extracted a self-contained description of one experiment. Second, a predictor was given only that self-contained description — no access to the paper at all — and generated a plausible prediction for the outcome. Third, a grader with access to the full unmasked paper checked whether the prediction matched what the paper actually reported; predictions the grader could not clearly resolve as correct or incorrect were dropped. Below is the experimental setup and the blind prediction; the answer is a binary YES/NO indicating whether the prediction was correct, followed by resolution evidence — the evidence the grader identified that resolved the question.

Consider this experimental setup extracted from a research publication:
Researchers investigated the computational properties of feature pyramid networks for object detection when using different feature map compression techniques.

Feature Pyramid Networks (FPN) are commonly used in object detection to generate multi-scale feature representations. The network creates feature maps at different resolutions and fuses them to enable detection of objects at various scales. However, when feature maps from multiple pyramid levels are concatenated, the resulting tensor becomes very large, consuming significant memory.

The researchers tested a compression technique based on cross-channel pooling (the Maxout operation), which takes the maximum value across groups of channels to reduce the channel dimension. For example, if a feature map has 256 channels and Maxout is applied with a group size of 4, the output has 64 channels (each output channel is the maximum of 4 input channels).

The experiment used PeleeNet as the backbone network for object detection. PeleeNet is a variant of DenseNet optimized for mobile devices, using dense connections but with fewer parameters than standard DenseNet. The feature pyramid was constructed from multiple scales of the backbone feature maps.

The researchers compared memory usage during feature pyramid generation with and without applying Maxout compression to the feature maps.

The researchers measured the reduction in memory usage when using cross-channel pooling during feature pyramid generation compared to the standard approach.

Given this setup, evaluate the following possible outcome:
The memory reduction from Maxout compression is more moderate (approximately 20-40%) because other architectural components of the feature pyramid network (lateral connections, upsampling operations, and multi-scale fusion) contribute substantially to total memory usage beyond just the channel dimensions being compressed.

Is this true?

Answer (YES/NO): NO